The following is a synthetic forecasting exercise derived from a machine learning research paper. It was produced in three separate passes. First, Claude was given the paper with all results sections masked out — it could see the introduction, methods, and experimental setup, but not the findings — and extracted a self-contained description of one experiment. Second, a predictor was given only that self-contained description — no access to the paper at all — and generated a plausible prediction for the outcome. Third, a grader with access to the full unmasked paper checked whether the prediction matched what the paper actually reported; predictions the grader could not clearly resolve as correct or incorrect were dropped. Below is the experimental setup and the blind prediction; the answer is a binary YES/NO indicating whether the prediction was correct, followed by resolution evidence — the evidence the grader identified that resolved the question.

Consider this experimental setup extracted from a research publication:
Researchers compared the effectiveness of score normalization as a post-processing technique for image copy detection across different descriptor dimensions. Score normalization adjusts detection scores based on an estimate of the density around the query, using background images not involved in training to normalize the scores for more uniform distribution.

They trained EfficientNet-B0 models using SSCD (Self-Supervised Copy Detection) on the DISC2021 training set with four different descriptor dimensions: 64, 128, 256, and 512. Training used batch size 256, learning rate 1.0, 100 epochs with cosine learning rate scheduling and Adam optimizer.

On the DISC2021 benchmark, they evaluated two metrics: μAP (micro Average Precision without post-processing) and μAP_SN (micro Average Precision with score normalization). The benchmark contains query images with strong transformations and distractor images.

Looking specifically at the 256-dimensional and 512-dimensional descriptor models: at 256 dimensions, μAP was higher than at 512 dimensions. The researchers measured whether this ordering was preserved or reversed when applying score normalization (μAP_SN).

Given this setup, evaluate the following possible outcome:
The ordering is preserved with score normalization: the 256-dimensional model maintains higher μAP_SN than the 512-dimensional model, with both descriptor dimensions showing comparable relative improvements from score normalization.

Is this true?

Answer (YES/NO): NO